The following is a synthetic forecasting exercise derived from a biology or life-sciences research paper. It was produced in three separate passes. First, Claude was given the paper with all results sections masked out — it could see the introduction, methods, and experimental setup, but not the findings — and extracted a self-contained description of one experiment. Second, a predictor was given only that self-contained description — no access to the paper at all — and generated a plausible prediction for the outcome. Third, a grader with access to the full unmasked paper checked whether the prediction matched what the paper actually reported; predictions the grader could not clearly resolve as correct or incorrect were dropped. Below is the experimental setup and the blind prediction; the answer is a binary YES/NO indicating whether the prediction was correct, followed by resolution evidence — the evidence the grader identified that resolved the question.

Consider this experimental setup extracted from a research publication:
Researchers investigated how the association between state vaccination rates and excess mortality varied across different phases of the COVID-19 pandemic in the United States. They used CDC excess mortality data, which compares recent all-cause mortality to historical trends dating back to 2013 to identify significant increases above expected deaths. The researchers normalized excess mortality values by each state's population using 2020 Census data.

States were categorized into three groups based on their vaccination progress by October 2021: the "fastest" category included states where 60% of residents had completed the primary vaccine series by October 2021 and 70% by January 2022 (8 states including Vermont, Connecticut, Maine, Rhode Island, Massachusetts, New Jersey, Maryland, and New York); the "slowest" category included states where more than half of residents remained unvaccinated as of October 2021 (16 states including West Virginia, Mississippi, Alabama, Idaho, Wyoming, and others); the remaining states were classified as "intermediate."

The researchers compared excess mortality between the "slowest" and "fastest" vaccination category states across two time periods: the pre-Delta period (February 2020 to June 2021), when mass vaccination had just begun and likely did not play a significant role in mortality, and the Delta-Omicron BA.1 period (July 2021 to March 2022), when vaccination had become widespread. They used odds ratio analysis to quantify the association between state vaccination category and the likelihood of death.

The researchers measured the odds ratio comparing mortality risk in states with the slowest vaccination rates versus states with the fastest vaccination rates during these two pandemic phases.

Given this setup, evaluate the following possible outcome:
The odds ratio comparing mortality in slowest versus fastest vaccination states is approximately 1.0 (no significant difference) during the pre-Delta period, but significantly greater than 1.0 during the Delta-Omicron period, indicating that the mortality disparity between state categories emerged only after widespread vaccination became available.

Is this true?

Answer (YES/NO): NO